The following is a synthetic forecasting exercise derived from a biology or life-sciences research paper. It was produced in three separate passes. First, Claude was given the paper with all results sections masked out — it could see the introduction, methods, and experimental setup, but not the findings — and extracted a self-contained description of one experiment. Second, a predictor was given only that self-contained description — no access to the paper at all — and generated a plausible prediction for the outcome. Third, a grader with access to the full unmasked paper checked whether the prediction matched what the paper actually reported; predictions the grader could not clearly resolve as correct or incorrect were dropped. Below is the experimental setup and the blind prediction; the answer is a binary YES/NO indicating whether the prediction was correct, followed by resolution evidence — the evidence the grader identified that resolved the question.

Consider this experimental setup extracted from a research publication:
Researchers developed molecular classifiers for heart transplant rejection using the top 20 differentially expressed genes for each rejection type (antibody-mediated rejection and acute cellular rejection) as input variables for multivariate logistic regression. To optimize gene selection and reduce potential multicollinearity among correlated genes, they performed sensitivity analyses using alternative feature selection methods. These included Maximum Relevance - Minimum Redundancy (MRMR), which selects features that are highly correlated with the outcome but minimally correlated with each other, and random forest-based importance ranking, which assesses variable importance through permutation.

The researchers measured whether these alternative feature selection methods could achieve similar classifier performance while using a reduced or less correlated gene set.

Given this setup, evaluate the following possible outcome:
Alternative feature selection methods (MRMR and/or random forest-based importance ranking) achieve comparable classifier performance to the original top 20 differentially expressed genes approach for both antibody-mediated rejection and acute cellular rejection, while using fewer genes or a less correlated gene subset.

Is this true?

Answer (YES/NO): YES